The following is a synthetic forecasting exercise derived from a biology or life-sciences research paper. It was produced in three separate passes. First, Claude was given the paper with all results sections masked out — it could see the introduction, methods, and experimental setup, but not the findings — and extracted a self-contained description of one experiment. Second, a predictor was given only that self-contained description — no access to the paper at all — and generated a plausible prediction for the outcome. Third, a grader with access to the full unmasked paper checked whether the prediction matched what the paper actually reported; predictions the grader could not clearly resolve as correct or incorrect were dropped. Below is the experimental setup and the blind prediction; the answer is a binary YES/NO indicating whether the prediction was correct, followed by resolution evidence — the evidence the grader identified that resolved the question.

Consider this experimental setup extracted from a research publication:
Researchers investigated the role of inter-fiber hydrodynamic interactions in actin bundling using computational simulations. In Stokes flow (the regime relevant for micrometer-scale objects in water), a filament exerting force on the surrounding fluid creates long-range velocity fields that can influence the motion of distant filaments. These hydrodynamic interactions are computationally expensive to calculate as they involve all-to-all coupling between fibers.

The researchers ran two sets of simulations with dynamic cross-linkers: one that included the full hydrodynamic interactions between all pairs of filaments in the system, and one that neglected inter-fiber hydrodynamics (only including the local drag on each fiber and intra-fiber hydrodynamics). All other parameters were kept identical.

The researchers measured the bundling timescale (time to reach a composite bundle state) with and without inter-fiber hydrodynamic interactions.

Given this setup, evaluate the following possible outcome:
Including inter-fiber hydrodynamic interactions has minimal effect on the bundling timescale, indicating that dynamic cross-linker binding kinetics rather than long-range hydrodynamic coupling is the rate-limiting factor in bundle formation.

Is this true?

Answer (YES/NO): YES